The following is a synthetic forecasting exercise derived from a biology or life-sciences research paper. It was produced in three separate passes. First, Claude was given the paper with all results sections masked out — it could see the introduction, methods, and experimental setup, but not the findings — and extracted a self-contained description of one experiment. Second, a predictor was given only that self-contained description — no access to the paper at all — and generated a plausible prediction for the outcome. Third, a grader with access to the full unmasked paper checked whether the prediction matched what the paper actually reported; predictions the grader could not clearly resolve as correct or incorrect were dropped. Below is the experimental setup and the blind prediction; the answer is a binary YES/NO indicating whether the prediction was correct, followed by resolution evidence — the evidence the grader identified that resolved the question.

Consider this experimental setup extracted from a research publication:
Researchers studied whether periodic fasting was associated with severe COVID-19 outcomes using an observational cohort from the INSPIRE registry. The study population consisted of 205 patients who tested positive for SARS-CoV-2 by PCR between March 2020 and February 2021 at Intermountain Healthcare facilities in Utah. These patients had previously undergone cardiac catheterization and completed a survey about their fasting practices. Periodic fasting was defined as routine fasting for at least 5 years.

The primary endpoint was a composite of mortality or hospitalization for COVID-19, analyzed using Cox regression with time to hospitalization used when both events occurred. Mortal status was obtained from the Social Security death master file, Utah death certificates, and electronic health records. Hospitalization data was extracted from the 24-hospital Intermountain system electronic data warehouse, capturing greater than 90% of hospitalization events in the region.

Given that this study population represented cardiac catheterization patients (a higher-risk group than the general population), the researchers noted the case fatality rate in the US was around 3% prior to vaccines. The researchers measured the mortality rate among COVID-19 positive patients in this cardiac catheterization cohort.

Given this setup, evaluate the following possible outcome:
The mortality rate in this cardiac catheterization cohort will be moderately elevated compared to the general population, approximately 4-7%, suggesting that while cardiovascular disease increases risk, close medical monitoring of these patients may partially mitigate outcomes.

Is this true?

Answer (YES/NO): NO